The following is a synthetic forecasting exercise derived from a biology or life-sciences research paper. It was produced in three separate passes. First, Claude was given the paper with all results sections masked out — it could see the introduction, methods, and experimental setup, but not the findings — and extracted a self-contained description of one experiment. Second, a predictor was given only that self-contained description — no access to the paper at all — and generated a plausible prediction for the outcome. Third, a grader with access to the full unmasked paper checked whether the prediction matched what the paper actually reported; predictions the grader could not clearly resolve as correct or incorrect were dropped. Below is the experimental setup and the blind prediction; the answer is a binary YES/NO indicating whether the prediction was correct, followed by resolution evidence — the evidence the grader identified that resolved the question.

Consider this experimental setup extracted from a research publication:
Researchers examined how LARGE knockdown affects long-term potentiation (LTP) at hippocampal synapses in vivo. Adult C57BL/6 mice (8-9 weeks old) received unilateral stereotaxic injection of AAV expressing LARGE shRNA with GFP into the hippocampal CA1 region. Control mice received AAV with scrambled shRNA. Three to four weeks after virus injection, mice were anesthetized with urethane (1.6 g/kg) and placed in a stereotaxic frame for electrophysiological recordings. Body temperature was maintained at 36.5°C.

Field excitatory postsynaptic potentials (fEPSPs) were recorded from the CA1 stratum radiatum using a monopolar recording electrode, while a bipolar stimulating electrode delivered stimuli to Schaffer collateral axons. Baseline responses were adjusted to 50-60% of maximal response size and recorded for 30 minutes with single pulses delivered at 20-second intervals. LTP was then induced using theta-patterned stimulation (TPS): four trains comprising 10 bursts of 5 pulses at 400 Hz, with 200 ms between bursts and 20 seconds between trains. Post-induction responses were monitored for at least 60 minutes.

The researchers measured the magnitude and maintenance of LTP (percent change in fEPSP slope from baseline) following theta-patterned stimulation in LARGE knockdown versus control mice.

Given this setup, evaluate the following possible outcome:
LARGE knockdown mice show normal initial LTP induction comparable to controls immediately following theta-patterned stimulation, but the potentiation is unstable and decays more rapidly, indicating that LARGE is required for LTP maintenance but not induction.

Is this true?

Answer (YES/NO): NO